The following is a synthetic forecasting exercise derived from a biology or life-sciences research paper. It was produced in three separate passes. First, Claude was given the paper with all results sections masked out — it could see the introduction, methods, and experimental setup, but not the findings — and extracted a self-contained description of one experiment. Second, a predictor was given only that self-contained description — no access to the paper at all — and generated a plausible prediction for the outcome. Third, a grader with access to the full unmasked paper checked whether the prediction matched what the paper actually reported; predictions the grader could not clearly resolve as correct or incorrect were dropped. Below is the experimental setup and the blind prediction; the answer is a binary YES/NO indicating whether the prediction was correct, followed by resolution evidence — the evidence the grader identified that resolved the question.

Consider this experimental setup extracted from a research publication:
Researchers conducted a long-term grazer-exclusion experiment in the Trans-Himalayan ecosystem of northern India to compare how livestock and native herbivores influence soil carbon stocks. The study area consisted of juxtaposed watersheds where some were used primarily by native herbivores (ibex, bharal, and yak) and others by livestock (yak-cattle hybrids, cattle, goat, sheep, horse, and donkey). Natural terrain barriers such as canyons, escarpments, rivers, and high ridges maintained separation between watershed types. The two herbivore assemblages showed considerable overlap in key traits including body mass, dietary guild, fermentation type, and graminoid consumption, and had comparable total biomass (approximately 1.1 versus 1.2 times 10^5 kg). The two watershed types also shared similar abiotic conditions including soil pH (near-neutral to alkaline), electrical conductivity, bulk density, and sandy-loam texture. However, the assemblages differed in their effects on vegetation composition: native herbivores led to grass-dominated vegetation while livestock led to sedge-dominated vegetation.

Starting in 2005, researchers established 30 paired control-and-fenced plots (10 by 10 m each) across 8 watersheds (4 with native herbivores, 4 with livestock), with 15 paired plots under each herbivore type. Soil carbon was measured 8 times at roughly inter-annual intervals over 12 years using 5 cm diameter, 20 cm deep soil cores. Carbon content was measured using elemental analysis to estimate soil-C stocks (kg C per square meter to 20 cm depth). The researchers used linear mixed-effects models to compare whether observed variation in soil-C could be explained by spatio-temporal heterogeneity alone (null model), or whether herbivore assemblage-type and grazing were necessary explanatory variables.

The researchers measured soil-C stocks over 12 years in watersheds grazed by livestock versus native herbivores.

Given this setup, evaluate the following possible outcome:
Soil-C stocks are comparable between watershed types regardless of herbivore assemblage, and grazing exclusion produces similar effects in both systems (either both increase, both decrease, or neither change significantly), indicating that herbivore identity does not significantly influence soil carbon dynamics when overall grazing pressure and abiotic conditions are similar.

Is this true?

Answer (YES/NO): NO